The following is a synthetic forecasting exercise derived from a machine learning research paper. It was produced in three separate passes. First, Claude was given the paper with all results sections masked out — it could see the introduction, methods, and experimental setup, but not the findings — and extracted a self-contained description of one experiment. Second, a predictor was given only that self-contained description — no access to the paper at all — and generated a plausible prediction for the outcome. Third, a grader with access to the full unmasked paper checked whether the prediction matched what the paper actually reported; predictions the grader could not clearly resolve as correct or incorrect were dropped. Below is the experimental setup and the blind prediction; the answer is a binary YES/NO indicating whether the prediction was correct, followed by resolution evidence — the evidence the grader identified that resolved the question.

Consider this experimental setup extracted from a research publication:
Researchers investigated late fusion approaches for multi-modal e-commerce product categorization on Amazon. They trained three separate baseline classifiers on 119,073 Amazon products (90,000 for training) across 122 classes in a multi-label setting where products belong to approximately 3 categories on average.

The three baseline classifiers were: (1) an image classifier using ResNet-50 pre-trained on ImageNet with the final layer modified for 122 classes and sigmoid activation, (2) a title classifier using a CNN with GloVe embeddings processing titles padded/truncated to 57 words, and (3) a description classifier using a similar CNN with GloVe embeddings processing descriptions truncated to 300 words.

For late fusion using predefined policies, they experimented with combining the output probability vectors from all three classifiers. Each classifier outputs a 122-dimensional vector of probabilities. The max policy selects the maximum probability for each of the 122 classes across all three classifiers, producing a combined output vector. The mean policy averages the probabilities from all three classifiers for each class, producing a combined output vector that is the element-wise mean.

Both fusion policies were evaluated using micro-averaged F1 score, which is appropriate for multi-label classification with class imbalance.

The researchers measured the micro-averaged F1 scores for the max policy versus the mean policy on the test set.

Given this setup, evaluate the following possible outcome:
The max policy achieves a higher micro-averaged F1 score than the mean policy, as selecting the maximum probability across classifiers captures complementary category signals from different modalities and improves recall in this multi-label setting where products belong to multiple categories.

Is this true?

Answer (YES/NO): NO